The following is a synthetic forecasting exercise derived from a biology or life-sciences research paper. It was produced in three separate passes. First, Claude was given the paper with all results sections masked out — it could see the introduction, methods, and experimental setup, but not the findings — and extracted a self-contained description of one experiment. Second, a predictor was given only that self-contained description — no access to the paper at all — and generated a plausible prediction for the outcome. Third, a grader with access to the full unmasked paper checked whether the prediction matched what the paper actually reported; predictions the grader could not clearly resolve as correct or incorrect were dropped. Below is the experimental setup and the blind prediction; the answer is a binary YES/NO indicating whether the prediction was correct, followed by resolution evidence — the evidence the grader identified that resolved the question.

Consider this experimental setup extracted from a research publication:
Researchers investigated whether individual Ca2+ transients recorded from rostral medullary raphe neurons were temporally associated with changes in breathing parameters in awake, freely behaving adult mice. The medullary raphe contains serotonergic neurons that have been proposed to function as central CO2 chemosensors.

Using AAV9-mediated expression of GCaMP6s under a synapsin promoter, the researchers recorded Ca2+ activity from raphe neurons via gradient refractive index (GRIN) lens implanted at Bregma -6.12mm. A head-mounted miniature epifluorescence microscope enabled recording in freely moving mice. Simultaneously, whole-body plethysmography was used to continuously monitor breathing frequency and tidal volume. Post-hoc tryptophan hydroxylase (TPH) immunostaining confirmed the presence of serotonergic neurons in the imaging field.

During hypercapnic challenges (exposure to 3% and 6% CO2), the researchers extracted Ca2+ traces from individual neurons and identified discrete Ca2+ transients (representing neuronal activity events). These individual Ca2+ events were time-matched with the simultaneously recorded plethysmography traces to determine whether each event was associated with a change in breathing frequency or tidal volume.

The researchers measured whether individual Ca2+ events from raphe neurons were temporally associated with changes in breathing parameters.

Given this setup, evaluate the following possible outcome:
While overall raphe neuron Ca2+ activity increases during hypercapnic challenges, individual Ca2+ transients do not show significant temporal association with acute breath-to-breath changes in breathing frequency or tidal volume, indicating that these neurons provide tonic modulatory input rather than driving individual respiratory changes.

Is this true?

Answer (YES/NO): NO